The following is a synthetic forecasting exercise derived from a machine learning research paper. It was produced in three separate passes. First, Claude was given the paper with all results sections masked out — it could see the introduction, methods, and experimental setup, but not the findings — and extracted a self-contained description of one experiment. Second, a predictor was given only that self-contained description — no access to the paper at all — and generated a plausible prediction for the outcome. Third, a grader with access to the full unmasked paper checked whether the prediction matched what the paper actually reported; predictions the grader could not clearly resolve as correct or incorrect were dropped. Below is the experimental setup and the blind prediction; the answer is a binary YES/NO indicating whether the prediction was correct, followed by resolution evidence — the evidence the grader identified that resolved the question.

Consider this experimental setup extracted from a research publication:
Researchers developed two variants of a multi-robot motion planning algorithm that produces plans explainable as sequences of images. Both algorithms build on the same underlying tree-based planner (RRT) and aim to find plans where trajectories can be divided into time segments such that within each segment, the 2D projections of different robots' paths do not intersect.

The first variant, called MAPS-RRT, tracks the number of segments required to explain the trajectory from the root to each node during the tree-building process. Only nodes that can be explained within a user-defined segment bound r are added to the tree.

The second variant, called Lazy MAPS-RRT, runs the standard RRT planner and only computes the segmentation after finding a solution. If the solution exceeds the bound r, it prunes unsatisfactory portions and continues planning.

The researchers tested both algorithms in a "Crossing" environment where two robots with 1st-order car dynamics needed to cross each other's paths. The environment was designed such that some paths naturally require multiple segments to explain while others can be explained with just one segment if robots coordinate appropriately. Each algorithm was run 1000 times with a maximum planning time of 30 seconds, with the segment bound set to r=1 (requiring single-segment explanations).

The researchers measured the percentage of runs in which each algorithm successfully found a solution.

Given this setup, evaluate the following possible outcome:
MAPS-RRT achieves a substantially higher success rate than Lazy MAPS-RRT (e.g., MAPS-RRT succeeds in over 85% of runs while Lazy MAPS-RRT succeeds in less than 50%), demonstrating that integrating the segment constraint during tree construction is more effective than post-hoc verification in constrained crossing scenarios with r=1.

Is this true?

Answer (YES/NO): YES